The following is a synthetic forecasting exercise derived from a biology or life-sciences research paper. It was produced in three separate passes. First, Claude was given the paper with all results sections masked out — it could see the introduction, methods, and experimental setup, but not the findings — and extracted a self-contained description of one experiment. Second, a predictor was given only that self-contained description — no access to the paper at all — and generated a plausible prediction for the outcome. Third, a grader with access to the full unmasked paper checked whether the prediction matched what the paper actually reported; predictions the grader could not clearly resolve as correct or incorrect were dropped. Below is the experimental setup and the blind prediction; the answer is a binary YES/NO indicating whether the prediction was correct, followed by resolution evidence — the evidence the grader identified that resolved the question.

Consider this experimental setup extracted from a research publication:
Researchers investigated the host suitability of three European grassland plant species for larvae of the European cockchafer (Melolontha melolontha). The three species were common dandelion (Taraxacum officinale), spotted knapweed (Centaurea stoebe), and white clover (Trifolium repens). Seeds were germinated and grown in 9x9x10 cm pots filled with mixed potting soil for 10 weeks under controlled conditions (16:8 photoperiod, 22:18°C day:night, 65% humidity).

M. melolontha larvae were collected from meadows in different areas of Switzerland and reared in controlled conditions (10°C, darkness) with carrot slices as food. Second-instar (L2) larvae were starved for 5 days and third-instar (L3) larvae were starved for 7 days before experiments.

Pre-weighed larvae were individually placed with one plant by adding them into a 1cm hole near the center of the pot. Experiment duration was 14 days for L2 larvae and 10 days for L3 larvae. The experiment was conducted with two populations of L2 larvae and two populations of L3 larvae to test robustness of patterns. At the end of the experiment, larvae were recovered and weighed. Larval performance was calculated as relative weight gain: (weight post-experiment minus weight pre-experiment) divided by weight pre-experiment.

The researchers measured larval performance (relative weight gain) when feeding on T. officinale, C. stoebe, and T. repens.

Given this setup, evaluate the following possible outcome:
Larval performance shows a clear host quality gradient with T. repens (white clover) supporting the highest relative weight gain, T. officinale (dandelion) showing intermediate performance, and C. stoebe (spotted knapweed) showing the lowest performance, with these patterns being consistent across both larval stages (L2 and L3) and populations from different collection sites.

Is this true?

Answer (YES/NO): NO